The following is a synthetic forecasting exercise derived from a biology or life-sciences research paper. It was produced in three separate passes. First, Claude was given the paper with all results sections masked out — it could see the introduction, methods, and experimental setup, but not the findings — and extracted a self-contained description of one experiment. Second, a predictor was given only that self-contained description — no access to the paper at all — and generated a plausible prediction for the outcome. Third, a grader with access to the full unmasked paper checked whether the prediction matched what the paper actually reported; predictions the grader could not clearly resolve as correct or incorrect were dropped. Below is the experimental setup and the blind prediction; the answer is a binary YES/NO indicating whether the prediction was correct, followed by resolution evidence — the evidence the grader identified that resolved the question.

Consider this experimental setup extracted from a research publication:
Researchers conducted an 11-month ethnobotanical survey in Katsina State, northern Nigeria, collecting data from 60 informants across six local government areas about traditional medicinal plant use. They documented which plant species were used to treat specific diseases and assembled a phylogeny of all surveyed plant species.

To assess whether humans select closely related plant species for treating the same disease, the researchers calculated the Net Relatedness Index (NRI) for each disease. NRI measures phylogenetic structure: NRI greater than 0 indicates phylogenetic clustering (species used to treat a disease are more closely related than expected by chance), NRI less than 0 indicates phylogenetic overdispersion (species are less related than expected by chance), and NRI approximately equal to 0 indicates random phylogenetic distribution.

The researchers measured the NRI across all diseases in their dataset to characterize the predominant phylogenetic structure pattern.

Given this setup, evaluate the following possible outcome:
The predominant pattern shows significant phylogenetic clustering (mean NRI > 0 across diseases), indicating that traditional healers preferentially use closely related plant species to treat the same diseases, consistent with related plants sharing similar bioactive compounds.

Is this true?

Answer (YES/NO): NO